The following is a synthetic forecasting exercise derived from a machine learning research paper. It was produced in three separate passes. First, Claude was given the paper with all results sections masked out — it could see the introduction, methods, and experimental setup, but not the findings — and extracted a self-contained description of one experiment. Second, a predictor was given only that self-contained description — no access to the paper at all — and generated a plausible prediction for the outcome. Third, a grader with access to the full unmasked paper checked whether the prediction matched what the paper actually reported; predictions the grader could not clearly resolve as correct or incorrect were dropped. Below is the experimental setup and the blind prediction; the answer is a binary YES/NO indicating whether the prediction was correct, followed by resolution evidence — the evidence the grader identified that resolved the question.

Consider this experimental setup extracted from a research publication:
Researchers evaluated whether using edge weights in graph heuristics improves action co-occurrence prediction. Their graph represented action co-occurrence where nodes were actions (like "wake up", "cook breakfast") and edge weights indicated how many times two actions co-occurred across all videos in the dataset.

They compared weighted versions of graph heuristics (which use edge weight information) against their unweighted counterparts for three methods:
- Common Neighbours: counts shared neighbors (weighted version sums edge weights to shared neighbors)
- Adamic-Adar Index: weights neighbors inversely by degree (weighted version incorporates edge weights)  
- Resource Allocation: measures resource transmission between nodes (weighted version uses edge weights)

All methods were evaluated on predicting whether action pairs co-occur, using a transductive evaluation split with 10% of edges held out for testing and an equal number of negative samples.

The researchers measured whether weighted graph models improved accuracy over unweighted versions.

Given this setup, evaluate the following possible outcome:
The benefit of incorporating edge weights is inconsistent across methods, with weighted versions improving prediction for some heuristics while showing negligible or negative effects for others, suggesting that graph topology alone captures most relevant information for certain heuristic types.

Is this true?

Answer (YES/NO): NO